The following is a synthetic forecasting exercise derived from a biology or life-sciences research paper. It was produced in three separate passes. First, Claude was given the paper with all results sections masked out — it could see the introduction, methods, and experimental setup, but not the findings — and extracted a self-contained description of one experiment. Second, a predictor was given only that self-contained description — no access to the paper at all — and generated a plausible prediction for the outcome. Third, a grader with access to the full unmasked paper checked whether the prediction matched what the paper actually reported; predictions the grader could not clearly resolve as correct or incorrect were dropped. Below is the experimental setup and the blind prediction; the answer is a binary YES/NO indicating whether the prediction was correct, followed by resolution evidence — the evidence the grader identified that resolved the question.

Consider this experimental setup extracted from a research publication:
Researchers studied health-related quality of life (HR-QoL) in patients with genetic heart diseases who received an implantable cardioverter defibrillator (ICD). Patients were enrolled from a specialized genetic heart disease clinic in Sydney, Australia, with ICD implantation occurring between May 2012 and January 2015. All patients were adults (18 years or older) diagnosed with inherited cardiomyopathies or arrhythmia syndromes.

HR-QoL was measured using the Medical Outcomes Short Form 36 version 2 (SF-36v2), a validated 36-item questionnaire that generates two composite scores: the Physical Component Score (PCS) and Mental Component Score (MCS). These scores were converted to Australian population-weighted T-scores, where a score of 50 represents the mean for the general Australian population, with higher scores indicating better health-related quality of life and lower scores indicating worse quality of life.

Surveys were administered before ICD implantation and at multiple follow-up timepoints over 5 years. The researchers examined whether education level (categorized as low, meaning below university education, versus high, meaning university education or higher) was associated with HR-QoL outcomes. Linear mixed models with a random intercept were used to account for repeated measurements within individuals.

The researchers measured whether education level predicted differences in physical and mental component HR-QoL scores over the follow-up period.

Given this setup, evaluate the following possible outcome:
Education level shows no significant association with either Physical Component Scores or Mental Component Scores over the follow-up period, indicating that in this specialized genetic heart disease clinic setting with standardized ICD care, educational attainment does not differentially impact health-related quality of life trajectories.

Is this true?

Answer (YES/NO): YES